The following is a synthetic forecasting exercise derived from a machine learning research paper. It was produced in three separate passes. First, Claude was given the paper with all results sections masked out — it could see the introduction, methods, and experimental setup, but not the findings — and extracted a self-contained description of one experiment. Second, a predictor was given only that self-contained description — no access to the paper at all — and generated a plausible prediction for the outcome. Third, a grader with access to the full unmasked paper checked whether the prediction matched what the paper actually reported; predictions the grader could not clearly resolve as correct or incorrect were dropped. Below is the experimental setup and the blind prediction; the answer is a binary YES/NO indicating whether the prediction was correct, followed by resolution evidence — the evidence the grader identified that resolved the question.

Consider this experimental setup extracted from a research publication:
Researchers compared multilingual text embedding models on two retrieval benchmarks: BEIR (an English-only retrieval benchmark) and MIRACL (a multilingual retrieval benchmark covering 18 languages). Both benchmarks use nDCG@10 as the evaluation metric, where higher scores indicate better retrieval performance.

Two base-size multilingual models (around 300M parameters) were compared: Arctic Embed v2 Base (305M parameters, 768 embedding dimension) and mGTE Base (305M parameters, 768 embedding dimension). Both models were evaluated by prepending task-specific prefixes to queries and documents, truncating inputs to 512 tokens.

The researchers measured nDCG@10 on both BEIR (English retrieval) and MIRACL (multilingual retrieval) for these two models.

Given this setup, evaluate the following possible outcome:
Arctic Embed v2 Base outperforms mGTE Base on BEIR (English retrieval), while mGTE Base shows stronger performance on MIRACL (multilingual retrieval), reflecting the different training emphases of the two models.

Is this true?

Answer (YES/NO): YES